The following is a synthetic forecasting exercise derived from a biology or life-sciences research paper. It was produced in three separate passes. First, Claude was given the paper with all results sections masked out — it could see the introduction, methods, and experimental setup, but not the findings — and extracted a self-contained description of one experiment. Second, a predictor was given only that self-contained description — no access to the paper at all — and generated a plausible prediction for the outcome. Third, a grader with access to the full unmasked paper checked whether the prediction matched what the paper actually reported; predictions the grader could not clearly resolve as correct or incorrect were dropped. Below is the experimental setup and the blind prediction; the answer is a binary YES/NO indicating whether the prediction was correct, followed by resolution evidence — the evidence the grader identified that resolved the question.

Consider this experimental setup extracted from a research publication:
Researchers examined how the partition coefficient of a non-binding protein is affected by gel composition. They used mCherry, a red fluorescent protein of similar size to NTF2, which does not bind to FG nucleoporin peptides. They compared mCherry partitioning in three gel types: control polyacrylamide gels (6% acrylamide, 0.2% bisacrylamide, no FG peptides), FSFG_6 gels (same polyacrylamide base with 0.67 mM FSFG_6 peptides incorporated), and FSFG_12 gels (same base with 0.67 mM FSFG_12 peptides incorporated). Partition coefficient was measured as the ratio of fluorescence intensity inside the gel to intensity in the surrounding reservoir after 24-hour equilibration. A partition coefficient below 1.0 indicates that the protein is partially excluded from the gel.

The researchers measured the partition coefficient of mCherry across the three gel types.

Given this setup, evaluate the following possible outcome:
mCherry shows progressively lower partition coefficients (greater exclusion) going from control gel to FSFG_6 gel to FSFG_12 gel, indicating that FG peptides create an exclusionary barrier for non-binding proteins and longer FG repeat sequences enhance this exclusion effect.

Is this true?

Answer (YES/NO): NO